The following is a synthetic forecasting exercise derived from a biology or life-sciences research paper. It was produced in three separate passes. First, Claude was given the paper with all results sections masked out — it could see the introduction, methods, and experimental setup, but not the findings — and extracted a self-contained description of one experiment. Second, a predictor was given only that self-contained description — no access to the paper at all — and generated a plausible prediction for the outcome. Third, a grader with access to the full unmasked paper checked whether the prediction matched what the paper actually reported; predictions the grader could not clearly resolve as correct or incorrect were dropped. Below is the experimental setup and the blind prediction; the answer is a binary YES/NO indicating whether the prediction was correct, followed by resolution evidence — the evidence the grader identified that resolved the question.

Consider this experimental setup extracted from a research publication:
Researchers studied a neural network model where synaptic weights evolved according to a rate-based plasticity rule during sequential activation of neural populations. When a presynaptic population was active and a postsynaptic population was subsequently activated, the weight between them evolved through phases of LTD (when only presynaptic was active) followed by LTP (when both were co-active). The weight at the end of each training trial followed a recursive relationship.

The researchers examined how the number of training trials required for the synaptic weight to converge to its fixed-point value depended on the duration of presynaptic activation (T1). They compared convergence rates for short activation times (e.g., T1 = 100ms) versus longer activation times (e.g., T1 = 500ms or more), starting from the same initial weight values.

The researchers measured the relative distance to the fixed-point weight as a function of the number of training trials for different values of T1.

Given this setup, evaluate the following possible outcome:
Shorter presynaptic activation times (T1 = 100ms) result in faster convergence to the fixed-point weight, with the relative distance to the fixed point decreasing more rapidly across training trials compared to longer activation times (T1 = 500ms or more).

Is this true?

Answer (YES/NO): NO